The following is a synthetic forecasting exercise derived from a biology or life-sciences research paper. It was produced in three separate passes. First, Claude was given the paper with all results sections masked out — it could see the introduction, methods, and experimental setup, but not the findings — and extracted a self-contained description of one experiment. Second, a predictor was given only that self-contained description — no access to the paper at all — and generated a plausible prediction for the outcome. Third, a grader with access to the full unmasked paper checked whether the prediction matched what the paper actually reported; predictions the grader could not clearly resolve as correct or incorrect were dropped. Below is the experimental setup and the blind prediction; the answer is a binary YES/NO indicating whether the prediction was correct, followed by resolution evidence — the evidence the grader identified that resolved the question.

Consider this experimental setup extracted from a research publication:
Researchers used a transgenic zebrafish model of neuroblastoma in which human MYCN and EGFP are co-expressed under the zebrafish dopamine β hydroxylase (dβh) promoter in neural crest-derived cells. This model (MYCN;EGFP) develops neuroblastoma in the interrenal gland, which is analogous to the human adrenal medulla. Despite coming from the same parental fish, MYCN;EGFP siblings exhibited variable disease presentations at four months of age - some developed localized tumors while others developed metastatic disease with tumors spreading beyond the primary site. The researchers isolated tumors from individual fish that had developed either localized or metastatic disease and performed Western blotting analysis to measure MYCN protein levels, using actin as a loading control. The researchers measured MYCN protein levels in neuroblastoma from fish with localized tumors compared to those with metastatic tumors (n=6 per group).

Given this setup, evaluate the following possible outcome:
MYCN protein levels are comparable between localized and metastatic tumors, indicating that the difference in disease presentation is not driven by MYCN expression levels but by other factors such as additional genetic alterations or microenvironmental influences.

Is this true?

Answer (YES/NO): NO